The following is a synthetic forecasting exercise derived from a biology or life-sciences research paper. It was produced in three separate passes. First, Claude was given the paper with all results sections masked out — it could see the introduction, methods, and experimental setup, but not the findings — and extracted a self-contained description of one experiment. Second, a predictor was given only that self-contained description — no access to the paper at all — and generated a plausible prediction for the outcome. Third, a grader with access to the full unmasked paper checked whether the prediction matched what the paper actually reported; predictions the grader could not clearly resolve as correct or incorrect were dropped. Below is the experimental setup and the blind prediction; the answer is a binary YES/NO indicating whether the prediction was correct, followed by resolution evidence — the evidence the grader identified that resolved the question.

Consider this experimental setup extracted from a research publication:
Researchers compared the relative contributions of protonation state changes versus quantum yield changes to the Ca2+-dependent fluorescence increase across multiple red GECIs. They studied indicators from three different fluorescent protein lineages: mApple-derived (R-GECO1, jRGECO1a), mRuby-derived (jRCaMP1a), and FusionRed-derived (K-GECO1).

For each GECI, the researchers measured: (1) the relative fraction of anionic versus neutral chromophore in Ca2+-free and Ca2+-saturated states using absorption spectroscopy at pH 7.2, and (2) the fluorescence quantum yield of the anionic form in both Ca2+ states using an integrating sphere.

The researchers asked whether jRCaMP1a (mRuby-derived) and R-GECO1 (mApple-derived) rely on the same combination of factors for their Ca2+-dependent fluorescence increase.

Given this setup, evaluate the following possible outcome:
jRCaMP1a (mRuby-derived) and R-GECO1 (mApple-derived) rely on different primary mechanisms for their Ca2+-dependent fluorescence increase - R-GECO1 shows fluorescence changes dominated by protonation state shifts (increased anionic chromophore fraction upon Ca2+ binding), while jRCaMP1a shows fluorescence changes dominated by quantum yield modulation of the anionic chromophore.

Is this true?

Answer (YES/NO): NO